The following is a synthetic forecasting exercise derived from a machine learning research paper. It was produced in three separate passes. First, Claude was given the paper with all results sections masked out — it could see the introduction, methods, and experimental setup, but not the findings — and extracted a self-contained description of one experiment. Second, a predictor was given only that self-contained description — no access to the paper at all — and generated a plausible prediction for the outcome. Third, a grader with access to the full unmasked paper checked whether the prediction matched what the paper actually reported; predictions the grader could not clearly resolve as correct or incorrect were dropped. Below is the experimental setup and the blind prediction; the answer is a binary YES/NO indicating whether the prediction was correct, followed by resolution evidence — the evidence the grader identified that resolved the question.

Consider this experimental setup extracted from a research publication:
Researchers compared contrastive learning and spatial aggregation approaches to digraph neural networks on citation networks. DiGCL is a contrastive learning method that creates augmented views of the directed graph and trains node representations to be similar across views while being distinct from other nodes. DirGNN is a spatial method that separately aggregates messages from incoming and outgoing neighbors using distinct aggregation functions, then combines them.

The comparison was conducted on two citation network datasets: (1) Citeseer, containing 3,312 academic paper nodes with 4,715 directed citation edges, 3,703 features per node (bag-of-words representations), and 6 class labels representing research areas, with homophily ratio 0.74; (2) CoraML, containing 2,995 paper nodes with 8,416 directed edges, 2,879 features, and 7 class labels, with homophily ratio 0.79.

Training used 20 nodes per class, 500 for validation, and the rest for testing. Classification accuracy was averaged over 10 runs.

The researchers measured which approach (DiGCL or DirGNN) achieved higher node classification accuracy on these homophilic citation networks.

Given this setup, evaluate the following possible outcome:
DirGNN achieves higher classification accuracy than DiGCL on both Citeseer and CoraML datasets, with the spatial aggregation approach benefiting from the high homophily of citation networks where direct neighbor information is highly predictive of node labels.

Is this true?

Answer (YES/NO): NO